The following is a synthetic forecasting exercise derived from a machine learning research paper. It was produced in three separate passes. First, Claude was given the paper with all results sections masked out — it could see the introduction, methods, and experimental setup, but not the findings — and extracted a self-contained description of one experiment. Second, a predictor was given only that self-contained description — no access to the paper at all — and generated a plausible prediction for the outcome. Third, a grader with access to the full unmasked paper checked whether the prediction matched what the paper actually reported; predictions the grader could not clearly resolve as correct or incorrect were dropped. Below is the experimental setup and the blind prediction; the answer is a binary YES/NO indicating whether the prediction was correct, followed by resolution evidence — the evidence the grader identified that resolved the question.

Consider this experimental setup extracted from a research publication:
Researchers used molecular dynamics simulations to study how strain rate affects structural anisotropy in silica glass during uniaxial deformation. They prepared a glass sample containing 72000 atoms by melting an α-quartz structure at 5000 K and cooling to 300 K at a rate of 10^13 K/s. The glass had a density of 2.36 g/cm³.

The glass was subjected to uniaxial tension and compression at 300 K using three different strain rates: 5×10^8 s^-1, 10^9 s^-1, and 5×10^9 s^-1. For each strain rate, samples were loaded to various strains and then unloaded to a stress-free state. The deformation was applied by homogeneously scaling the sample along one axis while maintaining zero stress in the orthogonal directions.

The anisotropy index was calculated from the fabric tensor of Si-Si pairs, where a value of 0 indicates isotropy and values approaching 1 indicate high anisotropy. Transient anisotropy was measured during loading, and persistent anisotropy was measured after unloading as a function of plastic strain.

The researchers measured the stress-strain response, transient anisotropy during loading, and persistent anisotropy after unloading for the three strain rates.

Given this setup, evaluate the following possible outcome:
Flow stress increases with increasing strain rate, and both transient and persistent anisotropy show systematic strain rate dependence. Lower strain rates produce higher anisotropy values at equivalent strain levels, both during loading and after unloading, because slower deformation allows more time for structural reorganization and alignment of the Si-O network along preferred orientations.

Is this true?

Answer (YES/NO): NO